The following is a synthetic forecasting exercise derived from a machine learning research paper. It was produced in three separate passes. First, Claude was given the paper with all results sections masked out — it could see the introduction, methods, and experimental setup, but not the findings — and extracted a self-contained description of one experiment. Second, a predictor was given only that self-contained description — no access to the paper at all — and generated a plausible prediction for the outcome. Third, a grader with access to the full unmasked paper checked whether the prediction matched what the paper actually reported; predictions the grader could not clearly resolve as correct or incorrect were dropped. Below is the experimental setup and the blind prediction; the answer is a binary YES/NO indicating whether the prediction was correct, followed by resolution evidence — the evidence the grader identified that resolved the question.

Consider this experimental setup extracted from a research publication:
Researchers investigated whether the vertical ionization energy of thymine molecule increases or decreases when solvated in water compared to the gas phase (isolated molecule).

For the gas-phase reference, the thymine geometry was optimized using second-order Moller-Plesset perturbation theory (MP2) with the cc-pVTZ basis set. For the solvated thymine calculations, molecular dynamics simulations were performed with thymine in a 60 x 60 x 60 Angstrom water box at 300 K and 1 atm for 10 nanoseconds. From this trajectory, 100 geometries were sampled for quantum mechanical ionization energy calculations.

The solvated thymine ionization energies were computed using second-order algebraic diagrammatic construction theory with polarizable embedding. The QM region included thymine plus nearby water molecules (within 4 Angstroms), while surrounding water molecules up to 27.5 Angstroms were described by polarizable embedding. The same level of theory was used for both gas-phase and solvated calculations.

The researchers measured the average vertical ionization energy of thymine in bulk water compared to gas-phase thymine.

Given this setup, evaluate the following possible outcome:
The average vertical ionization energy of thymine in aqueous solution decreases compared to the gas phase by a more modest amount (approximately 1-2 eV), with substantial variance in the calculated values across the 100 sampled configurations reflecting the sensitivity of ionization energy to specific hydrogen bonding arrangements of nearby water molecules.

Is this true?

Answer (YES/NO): NO